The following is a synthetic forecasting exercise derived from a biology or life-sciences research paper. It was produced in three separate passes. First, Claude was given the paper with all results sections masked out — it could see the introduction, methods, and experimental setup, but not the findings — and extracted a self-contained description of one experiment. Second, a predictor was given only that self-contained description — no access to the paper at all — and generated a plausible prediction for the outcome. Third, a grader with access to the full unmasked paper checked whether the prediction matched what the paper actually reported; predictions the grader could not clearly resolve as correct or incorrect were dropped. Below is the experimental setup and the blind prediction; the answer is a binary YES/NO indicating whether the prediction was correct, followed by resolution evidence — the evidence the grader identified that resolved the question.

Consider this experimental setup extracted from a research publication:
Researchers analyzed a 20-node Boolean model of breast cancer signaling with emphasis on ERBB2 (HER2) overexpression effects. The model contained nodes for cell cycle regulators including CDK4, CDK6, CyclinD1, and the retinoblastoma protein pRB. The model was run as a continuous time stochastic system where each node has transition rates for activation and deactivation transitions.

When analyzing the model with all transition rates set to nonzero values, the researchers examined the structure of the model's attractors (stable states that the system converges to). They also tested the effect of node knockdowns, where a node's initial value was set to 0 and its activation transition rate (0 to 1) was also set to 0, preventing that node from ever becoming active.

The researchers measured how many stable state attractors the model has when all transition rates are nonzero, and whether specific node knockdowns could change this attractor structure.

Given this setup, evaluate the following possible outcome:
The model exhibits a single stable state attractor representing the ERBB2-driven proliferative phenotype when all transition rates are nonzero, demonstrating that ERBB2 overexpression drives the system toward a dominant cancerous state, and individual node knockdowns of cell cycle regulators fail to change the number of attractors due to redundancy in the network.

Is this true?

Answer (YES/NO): NO